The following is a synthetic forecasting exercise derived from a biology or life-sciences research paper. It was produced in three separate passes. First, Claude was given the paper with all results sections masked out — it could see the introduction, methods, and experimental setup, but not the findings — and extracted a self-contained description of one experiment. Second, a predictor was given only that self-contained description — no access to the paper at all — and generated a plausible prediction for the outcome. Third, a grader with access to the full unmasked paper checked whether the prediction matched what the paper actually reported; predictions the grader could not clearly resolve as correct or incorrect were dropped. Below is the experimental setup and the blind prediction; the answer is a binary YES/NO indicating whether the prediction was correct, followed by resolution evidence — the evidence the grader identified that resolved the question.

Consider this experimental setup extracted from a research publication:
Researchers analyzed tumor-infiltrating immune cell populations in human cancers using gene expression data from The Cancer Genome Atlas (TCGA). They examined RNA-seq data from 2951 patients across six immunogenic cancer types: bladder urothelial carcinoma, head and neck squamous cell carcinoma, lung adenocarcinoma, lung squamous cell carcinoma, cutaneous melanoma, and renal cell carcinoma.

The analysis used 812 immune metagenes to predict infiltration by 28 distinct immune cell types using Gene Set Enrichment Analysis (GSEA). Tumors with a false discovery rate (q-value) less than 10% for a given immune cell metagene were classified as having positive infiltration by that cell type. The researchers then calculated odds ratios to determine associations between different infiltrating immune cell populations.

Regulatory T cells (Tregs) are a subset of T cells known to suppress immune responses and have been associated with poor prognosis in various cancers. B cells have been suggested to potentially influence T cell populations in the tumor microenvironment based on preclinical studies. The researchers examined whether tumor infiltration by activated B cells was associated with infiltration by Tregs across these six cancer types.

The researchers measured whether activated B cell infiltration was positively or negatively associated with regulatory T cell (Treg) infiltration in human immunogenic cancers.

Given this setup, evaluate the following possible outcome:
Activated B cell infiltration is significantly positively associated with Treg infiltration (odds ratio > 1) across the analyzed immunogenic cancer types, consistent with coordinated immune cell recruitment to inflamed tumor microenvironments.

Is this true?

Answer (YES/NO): YES